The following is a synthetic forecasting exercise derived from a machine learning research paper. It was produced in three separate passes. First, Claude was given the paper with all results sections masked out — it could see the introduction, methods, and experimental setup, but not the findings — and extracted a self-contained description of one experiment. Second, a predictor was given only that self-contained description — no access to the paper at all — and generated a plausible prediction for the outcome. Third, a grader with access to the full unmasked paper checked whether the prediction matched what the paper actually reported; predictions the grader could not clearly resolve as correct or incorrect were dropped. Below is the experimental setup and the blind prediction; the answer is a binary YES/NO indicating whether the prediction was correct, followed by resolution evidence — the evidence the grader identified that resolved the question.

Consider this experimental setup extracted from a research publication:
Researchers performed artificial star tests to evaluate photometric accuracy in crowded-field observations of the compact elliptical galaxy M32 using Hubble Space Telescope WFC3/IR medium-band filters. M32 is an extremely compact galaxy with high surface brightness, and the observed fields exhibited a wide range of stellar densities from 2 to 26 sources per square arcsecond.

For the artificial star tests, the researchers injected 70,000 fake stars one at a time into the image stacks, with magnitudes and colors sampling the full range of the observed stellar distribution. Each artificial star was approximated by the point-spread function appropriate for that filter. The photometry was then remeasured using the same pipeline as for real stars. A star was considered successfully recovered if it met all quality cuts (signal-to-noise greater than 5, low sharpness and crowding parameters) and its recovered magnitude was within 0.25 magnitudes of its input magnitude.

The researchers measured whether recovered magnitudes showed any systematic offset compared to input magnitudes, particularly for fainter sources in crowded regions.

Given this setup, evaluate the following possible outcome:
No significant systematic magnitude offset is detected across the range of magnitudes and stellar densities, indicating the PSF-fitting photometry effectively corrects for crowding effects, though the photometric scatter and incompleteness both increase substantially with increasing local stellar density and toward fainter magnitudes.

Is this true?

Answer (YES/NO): NO